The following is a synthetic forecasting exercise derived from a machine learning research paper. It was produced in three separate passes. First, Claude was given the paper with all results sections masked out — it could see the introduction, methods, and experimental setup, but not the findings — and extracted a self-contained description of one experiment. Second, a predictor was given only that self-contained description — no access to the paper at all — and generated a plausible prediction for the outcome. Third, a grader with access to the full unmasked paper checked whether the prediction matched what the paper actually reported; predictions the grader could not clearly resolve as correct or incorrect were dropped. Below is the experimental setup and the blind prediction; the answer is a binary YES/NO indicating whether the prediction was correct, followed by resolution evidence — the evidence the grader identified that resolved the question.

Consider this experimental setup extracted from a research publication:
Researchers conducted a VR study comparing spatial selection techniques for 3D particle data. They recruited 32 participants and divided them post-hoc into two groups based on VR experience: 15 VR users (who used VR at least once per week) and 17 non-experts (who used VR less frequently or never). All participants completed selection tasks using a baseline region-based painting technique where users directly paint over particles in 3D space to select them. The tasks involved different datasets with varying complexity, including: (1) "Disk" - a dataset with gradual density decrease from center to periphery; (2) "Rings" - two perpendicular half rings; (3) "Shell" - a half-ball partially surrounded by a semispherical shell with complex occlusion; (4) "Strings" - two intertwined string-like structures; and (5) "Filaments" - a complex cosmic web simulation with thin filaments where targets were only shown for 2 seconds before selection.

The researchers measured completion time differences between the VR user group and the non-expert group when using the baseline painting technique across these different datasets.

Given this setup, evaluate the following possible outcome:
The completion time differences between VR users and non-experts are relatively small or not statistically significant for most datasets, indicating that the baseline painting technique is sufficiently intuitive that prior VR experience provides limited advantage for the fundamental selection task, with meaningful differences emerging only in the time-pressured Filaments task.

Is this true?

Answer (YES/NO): NO